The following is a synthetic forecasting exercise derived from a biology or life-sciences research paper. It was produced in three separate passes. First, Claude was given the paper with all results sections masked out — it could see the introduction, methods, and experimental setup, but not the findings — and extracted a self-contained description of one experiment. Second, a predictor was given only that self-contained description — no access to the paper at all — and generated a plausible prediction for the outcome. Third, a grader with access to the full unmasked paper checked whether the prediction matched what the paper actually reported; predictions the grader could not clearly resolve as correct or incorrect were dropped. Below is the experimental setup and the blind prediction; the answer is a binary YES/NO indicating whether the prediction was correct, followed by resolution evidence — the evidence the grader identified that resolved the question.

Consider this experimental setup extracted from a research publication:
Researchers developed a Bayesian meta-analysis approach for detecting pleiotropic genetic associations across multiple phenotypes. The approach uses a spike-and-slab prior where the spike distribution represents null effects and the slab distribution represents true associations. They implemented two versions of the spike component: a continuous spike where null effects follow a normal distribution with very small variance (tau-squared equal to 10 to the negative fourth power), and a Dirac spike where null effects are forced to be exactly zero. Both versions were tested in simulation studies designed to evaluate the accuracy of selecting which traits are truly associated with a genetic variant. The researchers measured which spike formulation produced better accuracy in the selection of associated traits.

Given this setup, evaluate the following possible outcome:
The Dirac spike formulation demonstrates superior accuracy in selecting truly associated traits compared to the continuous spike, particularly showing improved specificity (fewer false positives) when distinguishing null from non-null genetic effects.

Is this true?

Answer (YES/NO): NO